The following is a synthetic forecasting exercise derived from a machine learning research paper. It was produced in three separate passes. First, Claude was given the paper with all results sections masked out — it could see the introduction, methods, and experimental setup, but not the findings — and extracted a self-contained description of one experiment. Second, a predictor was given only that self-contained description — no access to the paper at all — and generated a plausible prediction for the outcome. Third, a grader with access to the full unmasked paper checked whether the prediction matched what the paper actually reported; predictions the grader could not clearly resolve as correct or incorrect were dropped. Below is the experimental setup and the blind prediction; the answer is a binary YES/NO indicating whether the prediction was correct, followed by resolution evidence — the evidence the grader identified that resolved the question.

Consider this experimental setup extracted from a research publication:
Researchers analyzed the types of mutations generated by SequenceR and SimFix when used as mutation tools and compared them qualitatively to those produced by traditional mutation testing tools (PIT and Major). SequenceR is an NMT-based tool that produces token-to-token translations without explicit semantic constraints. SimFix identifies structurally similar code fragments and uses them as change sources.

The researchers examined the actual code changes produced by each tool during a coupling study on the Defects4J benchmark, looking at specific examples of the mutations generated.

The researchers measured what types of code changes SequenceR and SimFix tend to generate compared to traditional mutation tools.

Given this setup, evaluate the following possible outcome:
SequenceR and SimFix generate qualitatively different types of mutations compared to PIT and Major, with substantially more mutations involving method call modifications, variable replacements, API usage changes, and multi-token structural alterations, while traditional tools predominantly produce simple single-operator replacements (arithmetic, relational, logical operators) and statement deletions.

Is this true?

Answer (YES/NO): NO